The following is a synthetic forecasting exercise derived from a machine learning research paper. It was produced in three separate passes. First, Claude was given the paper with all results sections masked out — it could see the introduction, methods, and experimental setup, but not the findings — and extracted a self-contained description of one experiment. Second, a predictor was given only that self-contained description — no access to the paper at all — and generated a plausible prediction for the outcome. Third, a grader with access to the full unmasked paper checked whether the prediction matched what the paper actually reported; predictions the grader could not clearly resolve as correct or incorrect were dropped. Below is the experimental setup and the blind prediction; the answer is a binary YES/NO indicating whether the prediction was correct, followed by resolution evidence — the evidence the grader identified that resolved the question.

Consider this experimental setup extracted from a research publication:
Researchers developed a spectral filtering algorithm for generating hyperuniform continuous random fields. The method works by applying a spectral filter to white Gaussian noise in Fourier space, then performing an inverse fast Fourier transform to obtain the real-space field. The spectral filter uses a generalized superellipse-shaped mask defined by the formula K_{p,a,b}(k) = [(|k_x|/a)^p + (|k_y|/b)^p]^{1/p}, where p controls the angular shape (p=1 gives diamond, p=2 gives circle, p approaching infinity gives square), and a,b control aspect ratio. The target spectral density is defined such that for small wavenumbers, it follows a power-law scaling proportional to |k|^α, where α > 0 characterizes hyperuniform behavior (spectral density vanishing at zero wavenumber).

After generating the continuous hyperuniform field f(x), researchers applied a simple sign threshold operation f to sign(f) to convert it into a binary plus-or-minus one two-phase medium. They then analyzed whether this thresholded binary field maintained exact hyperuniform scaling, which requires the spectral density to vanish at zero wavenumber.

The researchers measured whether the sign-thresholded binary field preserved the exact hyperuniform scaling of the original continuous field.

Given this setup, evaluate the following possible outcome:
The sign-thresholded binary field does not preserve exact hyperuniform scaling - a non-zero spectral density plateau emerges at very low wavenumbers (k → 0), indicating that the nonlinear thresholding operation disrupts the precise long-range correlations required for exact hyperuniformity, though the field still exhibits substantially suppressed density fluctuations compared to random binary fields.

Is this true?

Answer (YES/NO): YES